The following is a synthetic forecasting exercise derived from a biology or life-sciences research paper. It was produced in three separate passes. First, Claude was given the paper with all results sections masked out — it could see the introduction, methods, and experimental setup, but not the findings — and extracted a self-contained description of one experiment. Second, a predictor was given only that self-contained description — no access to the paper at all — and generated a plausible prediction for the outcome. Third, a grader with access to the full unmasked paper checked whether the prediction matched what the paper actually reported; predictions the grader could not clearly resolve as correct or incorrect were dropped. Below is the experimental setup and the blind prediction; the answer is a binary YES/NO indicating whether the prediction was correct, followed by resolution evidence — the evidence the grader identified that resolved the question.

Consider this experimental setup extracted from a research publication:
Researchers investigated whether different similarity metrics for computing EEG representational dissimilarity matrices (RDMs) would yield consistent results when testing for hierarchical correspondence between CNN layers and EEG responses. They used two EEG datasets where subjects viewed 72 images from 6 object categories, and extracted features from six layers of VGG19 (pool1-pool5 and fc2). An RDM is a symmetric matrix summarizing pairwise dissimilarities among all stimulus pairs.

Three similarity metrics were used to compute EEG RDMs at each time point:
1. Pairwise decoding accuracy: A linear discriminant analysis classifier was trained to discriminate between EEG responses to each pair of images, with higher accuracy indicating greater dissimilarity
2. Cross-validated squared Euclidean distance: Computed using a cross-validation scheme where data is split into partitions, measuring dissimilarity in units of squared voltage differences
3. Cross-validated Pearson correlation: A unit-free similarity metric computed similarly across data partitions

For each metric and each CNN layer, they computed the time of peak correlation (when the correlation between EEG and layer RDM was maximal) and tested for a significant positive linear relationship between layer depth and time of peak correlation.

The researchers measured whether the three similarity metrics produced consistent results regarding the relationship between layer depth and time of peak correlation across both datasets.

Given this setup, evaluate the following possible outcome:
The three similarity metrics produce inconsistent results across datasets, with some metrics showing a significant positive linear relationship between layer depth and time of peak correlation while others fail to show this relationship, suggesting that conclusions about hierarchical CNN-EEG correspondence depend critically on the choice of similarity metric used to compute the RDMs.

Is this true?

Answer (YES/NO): YES